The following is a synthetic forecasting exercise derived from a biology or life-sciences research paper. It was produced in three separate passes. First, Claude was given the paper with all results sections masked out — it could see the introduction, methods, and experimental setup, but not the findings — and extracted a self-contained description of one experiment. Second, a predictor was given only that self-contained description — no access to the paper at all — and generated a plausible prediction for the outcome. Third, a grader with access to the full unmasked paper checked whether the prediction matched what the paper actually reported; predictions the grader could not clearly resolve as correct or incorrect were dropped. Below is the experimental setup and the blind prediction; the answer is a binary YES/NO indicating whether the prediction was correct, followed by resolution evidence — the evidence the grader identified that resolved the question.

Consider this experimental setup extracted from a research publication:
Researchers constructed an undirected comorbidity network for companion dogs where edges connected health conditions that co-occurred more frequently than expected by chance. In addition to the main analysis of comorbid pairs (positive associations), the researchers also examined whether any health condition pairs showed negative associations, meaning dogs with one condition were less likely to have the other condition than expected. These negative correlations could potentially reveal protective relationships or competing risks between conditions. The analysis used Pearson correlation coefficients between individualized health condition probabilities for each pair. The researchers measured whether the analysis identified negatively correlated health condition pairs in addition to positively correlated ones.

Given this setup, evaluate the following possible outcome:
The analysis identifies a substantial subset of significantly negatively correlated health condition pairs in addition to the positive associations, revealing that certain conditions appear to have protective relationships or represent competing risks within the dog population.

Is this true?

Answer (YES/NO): NO